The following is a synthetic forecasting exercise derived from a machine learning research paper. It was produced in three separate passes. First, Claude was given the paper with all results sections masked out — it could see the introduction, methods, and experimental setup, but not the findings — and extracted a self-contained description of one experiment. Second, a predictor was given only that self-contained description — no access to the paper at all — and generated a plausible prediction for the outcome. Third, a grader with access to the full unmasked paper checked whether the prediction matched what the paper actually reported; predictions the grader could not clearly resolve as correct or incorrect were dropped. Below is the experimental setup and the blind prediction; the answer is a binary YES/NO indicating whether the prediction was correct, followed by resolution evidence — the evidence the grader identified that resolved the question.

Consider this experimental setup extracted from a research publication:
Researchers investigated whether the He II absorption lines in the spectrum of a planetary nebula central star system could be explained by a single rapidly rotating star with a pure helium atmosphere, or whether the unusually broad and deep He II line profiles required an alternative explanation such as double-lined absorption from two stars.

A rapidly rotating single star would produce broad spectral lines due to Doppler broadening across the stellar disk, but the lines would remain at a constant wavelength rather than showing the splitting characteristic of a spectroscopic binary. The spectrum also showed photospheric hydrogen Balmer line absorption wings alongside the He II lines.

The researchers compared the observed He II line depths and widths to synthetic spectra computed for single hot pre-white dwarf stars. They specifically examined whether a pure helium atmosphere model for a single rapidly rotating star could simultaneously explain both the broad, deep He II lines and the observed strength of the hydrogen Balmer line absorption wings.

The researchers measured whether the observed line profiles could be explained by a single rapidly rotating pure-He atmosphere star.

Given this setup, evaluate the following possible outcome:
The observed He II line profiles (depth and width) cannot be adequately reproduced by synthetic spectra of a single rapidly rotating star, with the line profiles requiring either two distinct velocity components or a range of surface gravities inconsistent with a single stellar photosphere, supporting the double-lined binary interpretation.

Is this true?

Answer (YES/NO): NO